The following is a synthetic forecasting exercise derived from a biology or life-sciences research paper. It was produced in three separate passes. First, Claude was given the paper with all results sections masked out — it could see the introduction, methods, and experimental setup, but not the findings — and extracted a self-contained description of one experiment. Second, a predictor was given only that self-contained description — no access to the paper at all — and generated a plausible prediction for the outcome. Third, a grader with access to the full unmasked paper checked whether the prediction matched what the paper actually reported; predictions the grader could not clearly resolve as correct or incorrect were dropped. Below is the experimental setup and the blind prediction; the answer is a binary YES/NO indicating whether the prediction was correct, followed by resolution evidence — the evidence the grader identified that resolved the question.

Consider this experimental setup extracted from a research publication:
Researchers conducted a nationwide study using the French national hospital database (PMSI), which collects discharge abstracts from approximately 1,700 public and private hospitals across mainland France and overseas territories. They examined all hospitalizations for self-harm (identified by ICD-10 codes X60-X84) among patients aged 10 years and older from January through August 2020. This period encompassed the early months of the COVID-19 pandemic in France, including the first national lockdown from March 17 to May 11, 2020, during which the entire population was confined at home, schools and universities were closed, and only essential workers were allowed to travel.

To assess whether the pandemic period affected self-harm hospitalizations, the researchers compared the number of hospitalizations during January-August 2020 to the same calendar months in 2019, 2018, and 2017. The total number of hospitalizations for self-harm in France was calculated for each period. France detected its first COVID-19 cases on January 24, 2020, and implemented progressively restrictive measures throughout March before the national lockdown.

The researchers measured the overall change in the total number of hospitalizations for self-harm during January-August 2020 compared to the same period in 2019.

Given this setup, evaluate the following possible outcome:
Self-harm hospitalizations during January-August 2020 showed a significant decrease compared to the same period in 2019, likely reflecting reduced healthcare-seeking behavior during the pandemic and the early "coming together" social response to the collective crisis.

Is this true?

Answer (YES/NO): YES